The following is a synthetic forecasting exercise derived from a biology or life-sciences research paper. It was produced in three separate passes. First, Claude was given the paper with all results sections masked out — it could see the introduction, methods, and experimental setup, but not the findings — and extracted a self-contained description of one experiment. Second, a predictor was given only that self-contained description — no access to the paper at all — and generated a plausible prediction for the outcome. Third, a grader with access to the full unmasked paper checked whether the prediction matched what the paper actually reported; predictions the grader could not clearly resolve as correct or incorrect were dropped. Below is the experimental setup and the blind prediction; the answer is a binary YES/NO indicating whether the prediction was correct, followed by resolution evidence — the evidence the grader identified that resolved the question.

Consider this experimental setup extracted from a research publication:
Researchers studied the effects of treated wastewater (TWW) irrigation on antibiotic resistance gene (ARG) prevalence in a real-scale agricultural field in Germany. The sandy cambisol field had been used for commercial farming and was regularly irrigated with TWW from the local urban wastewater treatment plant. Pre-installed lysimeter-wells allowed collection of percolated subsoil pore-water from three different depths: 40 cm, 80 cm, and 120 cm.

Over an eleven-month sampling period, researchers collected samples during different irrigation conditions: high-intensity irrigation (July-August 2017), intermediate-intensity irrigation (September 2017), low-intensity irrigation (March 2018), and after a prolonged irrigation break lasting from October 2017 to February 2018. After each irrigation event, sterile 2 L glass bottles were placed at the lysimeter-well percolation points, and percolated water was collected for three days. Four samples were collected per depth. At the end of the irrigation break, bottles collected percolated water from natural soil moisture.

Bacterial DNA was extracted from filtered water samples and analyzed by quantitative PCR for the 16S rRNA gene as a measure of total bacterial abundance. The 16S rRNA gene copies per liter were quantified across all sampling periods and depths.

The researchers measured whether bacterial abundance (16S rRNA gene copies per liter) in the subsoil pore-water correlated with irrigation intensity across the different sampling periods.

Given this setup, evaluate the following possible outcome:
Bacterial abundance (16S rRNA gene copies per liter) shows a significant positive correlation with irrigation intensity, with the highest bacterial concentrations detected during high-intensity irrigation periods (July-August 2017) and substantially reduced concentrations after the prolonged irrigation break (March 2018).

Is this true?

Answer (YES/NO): NO